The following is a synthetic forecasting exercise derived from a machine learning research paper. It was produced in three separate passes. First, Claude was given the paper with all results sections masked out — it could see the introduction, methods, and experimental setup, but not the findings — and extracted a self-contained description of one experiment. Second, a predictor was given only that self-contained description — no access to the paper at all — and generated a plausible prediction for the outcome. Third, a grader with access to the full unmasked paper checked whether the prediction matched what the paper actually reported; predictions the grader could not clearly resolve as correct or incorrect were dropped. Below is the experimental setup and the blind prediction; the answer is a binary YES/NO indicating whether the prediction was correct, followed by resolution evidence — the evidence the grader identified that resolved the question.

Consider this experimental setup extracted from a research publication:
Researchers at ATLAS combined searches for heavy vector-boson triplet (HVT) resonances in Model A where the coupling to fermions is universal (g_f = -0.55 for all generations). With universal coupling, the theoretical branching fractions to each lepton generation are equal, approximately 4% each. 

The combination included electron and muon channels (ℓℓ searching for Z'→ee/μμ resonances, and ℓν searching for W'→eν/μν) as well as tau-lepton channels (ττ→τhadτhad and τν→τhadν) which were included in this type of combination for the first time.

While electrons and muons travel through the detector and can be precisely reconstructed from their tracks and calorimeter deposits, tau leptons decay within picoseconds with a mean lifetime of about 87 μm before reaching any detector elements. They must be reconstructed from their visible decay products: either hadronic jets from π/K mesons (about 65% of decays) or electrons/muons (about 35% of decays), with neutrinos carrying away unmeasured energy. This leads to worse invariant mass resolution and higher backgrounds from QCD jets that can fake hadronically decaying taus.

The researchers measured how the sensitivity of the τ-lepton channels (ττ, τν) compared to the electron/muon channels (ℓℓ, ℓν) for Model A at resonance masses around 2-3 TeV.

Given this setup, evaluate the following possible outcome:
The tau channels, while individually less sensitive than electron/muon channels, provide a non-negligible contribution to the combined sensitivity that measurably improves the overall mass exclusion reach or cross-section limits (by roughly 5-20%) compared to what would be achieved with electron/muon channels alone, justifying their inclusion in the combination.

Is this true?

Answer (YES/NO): NO